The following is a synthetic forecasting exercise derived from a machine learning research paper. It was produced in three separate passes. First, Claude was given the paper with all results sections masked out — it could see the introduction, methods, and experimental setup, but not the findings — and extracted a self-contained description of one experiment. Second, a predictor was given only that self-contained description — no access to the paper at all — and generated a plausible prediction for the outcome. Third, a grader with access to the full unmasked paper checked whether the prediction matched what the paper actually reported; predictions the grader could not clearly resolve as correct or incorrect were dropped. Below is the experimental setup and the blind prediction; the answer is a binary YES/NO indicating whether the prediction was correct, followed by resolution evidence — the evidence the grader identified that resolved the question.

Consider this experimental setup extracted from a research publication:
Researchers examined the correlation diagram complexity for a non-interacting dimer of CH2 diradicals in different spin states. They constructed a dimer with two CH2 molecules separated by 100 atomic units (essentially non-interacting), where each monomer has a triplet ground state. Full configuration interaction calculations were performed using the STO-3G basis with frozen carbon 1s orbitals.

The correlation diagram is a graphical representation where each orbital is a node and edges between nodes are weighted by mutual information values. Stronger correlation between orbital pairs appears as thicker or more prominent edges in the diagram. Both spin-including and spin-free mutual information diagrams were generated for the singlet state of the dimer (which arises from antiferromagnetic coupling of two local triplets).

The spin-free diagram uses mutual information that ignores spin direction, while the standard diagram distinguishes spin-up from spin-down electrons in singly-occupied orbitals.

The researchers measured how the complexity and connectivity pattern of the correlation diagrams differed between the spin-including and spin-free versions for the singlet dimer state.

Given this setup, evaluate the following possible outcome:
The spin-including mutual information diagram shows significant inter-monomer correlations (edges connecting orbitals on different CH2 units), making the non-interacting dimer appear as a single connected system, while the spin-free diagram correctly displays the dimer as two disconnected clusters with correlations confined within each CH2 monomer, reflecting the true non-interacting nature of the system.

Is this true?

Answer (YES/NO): YES